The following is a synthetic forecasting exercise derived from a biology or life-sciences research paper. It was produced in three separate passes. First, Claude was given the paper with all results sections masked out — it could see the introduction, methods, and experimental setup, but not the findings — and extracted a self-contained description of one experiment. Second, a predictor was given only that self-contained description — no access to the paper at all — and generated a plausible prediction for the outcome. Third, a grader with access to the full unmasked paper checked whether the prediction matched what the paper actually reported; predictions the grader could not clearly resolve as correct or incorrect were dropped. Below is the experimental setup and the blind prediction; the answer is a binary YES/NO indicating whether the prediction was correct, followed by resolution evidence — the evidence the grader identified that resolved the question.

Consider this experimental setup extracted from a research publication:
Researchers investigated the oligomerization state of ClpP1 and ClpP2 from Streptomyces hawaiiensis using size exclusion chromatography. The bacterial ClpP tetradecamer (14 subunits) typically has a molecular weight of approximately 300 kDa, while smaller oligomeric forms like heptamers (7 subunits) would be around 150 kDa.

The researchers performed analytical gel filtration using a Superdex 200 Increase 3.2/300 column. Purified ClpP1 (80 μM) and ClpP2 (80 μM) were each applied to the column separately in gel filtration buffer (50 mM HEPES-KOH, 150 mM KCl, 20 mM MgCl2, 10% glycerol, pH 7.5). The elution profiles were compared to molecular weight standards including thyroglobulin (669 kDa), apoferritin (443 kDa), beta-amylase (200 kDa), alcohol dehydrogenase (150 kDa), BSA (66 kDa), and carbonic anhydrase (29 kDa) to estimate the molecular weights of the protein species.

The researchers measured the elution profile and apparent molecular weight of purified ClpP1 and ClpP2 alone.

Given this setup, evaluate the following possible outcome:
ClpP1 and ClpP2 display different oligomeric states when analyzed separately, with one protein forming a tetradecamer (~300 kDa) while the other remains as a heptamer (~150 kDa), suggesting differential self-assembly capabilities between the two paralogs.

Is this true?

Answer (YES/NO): NO